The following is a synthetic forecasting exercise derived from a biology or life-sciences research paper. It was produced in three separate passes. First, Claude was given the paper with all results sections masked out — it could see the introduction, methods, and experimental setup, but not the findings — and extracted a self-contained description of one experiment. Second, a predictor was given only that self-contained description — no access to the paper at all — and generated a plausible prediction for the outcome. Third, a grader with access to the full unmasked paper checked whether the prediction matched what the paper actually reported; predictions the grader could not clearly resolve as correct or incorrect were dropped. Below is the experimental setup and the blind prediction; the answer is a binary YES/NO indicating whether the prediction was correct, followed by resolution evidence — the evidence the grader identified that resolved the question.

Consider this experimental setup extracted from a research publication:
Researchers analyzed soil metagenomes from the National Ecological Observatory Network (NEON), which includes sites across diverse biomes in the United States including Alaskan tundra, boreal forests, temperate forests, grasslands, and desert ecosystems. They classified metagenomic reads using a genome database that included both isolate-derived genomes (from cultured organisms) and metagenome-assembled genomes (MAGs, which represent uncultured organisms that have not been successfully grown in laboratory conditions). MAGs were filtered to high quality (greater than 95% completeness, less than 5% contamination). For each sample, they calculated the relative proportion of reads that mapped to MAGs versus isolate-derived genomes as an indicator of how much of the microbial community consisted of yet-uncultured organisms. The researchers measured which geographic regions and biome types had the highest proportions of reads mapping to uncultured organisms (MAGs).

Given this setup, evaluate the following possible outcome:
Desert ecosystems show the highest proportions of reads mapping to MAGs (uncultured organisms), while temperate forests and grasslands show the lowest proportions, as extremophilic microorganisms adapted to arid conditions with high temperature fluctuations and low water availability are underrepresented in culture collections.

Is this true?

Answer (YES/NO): NO